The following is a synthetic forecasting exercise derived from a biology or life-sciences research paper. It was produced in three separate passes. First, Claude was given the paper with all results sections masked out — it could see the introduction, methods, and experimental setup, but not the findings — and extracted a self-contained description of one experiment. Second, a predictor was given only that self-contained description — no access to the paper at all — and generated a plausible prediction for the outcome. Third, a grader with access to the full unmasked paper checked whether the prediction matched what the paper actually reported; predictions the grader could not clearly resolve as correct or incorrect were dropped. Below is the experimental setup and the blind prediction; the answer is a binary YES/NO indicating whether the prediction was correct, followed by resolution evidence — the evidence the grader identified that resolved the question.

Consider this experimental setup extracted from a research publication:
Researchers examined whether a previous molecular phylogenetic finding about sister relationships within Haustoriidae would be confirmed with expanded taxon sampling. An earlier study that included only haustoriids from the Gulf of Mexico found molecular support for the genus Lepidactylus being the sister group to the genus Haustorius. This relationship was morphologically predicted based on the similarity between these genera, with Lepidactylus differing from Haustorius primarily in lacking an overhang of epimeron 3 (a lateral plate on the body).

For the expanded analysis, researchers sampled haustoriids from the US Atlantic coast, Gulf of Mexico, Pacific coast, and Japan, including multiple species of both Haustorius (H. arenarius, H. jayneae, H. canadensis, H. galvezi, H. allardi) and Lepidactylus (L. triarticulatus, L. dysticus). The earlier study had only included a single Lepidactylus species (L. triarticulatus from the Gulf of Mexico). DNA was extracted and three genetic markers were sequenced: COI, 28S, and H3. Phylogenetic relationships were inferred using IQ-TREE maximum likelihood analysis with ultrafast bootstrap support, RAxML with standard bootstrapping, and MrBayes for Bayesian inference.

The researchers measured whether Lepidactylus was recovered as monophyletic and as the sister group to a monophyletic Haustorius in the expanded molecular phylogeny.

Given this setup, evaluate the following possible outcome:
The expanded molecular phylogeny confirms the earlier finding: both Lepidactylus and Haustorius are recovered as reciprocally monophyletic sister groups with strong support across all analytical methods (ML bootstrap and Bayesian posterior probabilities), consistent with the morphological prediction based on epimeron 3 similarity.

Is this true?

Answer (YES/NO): NO